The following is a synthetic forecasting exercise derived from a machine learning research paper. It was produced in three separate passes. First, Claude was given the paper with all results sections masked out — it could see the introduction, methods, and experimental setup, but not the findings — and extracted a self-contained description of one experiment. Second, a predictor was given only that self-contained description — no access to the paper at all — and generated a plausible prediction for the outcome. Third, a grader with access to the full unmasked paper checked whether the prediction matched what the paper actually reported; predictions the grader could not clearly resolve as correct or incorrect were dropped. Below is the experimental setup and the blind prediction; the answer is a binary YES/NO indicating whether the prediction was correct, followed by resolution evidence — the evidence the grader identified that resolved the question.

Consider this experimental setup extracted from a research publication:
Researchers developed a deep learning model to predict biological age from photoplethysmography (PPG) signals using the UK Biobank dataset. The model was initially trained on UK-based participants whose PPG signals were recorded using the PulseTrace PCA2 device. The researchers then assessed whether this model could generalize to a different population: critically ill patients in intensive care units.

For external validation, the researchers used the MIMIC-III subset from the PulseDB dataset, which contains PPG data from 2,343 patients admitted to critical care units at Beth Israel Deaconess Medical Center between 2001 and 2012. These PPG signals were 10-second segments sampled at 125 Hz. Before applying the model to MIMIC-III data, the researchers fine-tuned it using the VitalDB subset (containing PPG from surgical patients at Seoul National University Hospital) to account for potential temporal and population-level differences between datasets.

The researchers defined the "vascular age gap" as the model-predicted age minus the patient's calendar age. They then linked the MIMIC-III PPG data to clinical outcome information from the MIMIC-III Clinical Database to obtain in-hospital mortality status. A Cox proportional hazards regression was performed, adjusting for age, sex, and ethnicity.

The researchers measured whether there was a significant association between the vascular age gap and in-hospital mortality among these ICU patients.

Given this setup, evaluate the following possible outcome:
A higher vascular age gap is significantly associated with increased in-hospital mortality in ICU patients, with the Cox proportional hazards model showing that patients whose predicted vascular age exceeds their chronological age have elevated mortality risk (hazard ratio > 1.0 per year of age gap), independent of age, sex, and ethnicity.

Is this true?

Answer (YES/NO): YES